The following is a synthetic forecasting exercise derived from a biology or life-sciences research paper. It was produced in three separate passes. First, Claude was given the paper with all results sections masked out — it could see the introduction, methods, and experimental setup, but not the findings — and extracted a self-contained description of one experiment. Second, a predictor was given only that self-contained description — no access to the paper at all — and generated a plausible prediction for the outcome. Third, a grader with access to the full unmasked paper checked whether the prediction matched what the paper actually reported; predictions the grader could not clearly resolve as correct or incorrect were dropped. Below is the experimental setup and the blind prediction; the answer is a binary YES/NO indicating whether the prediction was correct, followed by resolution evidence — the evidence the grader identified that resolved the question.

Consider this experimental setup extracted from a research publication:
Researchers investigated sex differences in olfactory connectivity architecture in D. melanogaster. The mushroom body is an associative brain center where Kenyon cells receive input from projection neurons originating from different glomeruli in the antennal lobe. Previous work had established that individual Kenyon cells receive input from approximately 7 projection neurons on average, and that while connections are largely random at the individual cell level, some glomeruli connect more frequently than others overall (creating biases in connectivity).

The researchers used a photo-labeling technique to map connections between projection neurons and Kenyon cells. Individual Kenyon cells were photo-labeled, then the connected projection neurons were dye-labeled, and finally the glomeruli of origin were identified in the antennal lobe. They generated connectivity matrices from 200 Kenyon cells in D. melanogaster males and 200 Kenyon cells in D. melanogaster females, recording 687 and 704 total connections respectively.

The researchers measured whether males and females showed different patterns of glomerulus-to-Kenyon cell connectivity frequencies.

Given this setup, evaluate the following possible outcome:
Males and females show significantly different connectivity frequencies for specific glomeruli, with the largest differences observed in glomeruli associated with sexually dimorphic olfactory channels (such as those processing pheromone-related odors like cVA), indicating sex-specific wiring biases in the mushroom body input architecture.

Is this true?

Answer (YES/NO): NO